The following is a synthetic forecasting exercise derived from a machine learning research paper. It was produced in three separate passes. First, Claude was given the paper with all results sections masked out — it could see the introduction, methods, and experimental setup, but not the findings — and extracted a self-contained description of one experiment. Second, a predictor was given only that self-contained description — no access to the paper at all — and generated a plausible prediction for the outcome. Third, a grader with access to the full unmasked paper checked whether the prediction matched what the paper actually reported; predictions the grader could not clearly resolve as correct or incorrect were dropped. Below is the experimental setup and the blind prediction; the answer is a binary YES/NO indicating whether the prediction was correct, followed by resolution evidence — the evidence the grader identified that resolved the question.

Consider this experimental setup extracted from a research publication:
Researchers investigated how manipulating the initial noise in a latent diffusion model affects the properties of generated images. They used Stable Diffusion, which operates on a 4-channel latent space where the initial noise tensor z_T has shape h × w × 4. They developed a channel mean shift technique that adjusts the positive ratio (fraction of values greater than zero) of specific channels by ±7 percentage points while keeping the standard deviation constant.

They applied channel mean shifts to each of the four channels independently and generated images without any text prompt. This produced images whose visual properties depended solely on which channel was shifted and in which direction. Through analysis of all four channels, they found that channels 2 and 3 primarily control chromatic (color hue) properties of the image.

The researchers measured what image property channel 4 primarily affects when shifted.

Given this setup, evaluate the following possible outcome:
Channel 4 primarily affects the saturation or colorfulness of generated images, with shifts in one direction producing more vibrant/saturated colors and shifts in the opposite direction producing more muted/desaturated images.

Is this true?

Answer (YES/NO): NO